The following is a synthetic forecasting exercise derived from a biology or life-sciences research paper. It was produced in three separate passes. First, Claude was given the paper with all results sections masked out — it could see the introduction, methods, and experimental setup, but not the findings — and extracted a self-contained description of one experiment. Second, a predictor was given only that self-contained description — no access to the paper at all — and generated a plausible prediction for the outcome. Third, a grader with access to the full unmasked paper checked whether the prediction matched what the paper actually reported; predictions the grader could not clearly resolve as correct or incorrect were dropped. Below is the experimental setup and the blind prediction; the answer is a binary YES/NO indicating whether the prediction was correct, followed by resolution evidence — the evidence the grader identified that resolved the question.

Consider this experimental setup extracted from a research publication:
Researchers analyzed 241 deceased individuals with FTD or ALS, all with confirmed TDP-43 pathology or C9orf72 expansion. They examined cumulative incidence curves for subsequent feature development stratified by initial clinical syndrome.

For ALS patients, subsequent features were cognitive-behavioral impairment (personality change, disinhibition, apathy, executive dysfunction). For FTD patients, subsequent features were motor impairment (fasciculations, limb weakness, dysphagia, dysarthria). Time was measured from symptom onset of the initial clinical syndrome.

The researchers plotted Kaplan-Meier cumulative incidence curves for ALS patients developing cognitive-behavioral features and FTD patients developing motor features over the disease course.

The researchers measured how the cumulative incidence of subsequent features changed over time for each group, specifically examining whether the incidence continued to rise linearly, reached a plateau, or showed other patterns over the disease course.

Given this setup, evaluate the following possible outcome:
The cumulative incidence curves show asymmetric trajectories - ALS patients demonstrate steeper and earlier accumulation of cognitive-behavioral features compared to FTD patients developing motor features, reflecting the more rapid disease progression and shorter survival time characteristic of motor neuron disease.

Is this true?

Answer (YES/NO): NO